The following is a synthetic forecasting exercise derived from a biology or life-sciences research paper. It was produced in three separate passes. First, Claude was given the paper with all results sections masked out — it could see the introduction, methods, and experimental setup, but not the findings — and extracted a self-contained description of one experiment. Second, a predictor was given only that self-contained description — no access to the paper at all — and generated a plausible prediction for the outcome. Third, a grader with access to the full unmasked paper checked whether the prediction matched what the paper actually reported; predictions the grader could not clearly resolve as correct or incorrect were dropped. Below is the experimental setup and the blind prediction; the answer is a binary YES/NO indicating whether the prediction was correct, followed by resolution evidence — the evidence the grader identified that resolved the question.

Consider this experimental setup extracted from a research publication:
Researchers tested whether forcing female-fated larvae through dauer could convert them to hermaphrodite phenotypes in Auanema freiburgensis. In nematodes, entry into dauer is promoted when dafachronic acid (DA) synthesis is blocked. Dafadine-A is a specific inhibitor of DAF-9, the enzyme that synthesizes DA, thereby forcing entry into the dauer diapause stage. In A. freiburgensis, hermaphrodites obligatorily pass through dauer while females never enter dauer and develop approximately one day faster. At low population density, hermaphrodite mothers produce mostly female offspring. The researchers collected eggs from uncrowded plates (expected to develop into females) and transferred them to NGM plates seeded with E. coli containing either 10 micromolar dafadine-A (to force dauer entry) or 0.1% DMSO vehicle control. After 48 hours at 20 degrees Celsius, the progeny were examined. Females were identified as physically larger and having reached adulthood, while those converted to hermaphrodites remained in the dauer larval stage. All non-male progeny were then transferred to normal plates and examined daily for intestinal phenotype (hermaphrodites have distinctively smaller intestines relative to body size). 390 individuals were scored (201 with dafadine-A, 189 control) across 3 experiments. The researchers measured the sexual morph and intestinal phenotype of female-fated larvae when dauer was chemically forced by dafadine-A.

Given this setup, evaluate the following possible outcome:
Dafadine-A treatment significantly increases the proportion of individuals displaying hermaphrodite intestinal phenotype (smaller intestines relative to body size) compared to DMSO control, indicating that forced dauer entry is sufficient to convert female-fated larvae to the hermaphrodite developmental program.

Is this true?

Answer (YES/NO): NO